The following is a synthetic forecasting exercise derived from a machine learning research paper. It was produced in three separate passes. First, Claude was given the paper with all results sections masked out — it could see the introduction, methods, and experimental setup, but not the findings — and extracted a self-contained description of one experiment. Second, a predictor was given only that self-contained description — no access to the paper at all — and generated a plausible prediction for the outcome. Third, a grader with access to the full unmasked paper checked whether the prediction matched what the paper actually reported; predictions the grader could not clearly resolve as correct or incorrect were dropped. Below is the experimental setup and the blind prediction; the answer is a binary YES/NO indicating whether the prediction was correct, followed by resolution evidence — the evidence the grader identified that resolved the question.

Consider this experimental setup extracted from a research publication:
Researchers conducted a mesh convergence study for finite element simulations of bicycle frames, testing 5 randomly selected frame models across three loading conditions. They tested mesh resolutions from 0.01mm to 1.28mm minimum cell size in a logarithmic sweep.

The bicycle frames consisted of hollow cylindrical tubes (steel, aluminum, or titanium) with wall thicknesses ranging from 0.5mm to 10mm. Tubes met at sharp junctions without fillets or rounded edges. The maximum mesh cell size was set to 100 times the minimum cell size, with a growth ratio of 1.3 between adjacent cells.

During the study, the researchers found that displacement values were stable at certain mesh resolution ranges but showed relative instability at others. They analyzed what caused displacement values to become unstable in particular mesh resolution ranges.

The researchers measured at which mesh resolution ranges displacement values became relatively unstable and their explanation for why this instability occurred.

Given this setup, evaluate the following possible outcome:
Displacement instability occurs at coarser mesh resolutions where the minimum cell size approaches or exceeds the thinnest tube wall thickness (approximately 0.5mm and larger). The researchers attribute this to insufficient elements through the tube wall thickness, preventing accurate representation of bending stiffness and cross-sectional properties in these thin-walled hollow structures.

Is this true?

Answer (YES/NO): NO